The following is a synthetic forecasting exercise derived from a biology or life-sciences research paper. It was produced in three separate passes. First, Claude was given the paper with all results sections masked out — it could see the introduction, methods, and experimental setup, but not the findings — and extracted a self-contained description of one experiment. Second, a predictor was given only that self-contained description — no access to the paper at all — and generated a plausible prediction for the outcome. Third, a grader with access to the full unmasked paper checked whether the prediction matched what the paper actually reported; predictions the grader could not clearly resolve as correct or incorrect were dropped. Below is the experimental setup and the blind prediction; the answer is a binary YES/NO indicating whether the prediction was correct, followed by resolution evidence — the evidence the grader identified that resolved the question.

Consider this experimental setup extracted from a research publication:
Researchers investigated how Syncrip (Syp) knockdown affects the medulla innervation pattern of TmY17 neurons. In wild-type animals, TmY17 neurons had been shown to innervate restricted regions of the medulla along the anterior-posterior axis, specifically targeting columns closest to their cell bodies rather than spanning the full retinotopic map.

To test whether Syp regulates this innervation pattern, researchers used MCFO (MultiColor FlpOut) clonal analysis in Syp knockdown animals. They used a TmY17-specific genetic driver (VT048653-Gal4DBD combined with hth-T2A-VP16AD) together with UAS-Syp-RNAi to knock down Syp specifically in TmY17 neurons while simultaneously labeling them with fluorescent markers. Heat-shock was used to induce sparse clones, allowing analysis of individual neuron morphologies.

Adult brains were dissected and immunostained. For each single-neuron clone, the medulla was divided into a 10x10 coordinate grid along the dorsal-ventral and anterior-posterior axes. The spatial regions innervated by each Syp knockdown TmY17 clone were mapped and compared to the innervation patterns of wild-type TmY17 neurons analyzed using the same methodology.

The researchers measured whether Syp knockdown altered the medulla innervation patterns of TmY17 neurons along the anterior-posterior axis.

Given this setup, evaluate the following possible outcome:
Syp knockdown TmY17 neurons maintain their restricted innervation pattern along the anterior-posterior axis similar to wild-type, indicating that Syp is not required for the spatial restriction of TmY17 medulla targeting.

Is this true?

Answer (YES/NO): NO